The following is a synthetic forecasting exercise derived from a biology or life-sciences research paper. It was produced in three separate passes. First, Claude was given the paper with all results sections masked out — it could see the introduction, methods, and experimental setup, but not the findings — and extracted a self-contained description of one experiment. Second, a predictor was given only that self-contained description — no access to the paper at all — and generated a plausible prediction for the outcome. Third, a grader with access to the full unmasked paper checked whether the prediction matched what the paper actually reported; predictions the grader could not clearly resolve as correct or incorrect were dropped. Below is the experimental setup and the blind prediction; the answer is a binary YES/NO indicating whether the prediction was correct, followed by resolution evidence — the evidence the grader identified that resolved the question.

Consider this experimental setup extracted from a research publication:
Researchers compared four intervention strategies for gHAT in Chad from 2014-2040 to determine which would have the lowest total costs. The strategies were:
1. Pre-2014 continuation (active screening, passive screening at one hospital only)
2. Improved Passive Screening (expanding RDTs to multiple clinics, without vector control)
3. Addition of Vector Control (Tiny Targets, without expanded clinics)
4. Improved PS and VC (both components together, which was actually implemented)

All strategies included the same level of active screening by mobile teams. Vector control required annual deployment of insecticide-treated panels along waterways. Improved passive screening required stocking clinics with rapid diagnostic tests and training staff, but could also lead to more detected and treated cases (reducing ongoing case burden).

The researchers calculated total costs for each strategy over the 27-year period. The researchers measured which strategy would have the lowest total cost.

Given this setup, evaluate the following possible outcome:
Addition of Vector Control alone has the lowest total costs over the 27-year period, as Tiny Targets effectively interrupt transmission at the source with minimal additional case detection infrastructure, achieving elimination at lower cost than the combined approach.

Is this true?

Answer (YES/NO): YES